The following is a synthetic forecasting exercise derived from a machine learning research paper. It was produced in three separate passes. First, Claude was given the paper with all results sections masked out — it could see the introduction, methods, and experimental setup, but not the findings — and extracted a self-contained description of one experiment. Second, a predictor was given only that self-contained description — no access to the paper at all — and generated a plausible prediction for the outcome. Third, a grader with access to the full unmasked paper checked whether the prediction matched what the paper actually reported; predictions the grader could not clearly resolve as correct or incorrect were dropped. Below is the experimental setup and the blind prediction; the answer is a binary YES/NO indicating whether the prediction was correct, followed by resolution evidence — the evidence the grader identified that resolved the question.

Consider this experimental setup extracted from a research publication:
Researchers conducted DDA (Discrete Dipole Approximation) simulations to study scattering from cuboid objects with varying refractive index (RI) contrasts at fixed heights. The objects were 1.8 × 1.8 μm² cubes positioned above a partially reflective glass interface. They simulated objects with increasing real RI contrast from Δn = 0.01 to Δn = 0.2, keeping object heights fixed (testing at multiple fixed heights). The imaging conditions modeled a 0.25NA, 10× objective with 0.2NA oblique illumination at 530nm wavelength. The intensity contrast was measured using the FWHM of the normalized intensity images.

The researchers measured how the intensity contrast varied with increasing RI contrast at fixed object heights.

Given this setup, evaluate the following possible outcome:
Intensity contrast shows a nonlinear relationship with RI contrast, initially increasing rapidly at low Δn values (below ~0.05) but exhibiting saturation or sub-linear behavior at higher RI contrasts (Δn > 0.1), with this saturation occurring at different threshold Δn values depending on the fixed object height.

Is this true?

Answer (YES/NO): NO